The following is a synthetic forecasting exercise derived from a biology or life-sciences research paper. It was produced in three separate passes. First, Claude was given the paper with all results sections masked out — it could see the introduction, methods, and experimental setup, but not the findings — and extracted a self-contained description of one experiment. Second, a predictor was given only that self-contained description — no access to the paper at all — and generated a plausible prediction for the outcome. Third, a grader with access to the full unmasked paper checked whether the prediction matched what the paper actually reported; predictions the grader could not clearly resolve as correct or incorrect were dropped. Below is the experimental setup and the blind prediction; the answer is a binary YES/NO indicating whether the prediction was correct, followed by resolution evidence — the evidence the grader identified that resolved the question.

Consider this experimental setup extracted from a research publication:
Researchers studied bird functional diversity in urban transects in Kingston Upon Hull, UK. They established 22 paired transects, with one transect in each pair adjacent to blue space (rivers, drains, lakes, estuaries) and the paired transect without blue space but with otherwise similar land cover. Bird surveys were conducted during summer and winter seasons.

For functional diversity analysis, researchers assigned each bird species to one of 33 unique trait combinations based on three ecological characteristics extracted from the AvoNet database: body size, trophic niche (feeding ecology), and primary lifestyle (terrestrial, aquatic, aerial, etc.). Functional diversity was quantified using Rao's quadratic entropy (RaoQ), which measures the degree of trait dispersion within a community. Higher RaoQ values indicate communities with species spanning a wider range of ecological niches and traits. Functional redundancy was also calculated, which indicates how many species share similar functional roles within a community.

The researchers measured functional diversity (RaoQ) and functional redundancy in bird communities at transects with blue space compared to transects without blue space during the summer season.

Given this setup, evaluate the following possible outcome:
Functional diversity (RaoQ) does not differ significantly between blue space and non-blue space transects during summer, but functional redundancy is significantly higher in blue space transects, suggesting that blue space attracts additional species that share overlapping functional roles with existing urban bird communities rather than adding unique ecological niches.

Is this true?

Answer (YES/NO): NO